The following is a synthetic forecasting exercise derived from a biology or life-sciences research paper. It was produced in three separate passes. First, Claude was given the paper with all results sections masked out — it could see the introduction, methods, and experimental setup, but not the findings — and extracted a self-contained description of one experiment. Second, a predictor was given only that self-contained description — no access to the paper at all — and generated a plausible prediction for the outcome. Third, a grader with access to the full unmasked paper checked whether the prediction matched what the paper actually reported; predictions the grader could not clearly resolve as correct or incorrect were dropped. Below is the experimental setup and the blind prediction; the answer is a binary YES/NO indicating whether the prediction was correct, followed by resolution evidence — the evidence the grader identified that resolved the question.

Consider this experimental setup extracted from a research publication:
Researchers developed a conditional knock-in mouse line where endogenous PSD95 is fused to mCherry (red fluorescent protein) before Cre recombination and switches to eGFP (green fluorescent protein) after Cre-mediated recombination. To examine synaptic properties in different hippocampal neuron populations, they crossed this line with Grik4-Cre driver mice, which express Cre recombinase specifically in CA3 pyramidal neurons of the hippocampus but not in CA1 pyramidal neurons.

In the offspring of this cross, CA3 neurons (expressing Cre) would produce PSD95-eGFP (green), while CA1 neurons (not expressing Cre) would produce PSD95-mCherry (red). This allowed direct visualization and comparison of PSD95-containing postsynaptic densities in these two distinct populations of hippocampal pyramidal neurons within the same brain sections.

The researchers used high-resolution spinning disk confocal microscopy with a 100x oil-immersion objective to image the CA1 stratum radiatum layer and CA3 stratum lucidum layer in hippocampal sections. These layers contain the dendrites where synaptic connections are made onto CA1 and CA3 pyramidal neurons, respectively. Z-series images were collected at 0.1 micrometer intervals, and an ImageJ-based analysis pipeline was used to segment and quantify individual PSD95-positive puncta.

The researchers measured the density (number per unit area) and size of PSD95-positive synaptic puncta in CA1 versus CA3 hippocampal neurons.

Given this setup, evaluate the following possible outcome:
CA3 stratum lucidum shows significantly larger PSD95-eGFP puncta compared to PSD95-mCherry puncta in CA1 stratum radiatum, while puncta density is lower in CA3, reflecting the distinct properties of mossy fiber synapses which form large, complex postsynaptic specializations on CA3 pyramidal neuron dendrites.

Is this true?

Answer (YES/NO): YES